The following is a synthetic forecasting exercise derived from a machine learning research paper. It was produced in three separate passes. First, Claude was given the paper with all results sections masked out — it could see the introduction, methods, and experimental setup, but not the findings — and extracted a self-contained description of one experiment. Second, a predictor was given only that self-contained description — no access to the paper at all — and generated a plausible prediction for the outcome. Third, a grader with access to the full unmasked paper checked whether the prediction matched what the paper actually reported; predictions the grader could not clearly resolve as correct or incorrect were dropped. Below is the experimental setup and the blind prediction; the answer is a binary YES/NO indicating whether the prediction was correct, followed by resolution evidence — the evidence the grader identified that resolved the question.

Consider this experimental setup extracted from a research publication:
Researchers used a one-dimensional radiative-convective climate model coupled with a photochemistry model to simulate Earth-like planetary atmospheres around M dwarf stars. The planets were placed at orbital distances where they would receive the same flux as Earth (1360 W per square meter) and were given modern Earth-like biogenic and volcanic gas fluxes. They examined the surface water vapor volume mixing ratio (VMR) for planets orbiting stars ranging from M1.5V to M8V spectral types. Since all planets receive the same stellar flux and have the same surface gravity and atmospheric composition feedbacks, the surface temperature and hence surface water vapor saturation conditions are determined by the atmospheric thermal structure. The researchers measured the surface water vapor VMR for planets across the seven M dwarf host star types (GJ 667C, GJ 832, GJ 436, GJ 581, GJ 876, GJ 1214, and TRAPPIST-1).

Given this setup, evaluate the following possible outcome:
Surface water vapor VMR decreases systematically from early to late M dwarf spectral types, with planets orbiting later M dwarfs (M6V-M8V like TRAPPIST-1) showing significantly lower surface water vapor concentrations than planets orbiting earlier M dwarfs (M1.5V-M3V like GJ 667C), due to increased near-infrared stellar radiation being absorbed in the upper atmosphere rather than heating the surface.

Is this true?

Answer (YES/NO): NO